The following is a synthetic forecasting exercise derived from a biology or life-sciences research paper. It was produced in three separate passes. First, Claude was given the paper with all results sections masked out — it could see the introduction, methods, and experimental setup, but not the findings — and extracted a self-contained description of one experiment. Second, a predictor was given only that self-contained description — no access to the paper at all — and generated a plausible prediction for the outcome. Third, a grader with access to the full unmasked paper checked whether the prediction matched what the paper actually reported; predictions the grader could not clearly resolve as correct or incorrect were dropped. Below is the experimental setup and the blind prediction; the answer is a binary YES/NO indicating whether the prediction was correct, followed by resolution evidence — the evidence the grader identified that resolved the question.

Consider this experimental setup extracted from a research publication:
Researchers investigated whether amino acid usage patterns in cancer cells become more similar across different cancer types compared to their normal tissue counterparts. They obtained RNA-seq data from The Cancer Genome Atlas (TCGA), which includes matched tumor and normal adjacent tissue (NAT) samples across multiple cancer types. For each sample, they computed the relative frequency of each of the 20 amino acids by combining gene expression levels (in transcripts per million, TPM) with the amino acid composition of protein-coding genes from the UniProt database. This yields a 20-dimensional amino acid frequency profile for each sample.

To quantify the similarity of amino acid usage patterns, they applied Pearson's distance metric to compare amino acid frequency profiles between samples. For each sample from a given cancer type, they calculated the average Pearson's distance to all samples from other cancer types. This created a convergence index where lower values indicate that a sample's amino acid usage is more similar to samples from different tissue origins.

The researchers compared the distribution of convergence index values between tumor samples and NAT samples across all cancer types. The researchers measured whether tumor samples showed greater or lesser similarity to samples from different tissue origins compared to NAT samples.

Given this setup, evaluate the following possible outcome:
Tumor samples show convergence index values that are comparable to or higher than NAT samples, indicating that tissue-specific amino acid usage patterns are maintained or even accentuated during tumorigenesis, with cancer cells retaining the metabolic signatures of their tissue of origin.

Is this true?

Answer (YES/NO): NO